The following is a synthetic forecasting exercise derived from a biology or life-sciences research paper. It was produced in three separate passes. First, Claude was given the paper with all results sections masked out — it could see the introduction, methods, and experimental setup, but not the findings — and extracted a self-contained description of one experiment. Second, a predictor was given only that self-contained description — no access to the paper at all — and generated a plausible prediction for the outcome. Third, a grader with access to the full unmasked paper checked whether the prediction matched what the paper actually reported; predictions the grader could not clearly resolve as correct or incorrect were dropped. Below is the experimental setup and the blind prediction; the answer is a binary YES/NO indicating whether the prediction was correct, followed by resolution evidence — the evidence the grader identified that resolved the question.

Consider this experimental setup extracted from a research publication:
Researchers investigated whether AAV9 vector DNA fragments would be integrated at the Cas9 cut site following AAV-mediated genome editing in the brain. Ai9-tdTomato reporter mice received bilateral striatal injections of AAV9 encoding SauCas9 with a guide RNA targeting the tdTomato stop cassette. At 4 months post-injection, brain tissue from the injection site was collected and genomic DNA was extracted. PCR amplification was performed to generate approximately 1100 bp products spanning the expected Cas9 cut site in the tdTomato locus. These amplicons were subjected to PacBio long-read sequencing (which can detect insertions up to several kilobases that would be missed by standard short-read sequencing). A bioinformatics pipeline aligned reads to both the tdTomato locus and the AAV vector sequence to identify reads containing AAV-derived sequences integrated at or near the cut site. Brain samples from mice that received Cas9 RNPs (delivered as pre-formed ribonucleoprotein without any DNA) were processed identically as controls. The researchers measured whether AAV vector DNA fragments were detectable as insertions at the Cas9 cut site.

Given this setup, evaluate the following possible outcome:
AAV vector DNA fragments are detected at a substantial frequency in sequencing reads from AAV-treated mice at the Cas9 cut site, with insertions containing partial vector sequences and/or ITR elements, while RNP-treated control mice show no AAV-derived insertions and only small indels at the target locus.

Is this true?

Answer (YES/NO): NO